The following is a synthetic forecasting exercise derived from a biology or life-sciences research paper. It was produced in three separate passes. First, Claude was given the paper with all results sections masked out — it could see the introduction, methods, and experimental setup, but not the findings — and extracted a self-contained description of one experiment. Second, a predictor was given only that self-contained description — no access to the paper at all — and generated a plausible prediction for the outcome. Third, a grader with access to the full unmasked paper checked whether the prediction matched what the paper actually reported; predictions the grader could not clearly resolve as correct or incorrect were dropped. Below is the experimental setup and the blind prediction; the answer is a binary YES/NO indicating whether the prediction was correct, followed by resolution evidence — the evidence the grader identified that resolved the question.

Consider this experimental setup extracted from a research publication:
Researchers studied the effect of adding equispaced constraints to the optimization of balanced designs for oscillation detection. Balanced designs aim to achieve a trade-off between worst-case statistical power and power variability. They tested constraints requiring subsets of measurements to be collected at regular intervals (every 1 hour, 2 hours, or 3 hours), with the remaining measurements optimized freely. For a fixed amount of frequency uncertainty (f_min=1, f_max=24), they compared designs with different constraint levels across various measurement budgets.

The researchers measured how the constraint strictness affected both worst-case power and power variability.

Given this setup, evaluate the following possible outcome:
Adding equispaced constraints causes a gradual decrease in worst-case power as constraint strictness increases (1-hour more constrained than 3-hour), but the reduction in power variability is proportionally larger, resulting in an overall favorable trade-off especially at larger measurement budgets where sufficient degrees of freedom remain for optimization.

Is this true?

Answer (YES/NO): NO